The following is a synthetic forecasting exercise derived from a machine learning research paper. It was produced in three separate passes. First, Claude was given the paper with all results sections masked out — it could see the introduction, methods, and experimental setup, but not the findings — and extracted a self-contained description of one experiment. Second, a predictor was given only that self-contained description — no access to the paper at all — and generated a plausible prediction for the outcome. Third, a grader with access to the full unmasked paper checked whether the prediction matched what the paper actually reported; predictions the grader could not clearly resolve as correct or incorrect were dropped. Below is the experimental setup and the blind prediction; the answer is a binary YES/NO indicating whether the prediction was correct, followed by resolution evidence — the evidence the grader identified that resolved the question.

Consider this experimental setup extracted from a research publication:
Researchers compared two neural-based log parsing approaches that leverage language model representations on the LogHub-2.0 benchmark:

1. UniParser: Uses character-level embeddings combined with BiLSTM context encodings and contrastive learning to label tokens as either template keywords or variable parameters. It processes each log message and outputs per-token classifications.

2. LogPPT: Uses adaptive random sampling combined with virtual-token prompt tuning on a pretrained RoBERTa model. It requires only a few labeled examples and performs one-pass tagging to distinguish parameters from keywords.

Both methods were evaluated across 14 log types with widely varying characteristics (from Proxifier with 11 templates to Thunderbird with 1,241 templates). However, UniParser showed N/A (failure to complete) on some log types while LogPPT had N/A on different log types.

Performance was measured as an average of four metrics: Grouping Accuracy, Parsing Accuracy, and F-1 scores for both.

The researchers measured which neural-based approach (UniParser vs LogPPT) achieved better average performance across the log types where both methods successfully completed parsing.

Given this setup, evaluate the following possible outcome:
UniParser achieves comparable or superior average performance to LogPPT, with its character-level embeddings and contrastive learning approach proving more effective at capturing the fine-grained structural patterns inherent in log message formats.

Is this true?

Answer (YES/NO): NO